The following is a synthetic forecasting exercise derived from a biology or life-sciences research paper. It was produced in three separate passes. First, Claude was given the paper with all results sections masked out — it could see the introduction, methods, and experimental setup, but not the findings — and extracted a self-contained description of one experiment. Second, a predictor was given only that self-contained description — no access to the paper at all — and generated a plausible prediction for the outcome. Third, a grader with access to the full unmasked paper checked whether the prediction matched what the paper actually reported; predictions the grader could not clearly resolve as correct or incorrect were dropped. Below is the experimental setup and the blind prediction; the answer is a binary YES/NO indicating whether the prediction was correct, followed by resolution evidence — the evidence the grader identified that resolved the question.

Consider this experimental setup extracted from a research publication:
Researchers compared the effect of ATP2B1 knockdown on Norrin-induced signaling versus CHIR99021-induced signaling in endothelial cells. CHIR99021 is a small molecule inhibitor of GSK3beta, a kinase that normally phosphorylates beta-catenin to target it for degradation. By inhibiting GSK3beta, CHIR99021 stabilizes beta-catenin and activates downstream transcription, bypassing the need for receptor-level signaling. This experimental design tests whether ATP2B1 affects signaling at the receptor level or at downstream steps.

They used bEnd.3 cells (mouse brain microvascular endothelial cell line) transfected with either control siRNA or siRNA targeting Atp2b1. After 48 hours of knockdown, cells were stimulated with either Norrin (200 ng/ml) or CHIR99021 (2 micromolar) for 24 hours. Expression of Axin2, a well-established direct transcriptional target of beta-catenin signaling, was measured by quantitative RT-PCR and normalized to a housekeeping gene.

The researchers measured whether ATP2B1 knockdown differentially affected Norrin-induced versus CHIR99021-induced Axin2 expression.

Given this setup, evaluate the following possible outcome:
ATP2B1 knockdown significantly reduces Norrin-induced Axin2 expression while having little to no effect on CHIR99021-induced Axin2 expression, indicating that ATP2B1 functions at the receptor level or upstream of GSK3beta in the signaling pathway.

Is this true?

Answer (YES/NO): YES